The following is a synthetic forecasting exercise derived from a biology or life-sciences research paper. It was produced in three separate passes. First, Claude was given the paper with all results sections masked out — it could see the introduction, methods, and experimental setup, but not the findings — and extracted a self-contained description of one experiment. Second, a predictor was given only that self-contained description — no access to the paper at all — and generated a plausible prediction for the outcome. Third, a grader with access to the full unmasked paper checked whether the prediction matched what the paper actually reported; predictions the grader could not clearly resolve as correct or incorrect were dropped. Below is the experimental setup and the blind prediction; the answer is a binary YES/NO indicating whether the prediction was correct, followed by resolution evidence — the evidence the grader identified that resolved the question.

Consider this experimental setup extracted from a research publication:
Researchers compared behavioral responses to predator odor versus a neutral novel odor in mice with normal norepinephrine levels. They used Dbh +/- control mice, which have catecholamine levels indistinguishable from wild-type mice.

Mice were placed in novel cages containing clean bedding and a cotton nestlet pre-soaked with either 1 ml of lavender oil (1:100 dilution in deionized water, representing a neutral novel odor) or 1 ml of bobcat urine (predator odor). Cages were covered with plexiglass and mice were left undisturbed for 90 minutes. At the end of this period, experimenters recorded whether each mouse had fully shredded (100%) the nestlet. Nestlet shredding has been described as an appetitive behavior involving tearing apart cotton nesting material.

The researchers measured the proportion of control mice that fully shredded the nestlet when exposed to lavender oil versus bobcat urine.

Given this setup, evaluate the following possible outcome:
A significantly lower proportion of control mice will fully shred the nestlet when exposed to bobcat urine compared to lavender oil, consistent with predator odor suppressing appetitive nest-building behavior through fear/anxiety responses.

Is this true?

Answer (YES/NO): YES